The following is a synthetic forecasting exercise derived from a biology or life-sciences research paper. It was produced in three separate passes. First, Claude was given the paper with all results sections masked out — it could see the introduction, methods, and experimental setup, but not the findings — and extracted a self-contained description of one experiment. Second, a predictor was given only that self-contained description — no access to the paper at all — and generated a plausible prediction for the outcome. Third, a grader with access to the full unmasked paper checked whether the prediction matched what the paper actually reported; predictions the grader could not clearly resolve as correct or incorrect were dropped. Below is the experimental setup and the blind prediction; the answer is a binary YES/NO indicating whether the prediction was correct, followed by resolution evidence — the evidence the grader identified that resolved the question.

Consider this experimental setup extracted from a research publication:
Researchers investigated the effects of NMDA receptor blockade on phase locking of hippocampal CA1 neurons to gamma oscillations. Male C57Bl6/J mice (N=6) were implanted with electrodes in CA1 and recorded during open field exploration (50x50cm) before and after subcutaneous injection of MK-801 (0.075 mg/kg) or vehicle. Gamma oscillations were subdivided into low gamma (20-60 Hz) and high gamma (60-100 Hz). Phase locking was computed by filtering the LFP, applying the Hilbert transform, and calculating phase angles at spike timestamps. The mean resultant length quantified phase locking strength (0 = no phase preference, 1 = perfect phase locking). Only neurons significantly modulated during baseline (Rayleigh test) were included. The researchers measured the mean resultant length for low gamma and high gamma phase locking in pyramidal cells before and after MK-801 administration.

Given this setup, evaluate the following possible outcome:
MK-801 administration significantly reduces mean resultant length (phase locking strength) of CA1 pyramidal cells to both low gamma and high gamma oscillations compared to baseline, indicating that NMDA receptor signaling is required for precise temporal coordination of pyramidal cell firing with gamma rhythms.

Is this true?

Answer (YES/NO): NO